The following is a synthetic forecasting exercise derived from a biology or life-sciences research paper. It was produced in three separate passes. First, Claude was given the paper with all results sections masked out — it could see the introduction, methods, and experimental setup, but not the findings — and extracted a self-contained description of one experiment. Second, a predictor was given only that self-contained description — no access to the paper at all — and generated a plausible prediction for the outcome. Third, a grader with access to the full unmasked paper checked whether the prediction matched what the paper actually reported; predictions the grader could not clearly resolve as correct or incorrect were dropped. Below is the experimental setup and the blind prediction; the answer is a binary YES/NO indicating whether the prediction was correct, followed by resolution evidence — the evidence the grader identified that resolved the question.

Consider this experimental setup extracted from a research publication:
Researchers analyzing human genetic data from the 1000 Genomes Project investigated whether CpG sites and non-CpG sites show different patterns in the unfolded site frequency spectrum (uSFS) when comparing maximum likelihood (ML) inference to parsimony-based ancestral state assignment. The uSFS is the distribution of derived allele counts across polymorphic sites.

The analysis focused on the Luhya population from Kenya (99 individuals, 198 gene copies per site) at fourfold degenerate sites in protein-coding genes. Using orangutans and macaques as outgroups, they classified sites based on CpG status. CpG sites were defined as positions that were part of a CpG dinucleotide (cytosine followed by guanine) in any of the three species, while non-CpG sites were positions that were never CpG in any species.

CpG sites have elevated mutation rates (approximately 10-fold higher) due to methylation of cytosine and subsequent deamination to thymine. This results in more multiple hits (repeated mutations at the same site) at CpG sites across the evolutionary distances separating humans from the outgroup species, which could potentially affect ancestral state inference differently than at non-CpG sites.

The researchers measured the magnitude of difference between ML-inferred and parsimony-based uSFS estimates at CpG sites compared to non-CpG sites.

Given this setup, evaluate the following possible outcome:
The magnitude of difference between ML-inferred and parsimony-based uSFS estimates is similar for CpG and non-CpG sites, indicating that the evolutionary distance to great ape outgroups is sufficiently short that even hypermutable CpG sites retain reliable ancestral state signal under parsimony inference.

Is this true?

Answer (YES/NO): NO